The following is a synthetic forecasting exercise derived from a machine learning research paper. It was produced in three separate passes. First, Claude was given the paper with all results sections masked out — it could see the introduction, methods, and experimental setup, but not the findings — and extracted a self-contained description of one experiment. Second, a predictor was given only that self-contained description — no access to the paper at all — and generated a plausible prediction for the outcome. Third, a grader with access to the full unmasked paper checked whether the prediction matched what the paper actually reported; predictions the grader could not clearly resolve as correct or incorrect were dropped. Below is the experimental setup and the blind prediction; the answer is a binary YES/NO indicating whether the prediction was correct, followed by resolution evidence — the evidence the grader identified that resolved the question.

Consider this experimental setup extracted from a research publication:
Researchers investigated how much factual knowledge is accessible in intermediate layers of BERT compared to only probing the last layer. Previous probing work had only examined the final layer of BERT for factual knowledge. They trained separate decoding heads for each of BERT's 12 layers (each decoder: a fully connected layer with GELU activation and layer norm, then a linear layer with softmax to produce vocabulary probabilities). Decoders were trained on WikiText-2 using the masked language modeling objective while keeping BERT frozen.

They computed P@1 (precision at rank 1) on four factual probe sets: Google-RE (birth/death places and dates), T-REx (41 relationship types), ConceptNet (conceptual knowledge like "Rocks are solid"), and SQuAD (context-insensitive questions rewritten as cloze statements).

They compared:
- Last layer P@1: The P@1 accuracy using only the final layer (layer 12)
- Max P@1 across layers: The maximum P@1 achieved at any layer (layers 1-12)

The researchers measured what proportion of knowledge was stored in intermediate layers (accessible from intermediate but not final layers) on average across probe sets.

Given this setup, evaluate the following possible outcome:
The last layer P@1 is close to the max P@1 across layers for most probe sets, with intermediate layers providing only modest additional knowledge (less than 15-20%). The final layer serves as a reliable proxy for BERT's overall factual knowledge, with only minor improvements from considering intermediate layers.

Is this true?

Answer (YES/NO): NO